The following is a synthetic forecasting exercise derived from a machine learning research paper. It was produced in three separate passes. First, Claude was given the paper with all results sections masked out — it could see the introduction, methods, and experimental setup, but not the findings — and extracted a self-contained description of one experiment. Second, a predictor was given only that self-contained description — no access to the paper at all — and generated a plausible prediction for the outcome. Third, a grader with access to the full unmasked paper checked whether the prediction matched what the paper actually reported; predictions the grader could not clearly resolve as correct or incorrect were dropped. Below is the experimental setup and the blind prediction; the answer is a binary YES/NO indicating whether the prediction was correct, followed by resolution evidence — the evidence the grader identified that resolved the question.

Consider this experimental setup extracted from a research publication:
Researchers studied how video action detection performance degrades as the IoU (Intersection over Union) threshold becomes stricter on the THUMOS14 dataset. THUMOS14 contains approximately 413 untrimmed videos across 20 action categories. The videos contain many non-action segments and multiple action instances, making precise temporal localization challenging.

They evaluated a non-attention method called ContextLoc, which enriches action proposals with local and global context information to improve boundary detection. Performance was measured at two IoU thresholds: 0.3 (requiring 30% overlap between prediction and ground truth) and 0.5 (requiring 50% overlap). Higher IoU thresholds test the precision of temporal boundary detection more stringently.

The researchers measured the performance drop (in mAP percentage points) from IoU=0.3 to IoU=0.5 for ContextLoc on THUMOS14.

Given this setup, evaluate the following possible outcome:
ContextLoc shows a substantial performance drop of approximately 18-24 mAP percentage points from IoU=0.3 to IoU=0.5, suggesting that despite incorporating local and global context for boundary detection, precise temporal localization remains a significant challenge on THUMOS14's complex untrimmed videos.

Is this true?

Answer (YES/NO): NO